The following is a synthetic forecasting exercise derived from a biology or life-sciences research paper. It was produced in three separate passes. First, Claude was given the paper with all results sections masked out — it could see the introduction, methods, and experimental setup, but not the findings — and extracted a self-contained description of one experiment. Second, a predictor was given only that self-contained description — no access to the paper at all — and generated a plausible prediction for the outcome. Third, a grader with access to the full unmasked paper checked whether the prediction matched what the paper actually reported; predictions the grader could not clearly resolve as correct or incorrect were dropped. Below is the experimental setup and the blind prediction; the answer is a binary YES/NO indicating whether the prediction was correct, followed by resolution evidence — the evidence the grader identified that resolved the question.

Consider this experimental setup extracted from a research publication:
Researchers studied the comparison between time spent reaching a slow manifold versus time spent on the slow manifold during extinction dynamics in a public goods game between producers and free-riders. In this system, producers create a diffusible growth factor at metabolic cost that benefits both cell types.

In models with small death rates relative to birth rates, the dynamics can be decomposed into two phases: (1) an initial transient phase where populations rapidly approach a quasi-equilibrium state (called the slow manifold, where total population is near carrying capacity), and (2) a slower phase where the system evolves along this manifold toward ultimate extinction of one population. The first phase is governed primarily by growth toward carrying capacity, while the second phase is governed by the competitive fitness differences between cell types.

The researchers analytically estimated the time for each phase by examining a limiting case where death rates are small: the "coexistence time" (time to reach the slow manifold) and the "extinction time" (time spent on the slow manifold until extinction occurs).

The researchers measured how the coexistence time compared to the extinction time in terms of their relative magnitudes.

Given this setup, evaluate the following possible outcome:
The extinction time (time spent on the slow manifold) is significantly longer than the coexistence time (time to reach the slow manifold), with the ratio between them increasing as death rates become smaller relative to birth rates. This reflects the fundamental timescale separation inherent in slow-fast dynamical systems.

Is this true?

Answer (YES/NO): YES